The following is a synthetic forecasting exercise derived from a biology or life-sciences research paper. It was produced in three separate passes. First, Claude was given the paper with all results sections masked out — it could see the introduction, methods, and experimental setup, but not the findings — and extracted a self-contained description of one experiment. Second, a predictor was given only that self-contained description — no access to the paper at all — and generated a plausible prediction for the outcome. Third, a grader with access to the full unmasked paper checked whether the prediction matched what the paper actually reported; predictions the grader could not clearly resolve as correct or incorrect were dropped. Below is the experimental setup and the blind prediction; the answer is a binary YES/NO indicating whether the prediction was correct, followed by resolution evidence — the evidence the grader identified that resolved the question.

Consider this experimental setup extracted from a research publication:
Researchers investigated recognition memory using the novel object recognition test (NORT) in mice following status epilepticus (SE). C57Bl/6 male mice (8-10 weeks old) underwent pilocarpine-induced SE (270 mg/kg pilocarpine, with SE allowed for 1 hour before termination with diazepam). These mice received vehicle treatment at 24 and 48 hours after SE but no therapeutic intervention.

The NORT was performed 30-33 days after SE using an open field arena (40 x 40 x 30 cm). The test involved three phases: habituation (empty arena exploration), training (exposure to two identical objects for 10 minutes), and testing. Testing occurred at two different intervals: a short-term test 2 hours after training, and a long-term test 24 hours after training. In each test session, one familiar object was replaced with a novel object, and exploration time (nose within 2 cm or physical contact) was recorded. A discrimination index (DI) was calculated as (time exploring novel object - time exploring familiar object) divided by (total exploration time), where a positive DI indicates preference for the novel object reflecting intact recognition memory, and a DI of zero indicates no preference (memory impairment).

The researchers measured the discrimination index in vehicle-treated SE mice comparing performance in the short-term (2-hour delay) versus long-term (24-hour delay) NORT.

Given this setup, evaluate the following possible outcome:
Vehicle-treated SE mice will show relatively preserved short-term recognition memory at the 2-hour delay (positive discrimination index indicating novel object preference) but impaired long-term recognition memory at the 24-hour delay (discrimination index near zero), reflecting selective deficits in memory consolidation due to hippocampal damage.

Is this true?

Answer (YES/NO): YES